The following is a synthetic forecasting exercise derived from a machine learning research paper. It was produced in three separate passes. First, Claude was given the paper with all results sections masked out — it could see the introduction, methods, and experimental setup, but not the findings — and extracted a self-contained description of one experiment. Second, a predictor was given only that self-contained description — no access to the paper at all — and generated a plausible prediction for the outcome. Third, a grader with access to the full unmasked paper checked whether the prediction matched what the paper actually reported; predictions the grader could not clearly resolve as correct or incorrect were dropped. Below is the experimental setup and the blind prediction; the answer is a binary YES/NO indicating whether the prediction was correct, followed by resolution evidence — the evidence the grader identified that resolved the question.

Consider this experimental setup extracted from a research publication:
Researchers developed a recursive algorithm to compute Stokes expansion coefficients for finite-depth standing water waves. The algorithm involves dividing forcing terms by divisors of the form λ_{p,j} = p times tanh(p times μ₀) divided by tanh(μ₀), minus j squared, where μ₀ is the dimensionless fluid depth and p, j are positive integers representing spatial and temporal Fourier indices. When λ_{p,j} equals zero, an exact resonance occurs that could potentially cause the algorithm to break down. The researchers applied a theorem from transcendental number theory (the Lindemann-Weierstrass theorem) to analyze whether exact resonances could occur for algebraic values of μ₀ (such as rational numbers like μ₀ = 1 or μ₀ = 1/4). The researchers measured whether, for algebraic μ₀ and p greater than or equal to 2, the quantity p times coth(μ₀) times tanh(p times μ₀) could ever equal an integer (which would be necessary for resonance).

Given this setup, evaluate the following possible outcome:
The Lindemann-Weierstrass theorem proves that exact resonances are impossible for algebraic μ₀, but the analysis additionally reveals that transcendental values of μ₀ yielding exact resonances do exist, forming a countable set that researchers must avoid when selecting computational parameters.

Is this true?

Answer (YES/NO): NO